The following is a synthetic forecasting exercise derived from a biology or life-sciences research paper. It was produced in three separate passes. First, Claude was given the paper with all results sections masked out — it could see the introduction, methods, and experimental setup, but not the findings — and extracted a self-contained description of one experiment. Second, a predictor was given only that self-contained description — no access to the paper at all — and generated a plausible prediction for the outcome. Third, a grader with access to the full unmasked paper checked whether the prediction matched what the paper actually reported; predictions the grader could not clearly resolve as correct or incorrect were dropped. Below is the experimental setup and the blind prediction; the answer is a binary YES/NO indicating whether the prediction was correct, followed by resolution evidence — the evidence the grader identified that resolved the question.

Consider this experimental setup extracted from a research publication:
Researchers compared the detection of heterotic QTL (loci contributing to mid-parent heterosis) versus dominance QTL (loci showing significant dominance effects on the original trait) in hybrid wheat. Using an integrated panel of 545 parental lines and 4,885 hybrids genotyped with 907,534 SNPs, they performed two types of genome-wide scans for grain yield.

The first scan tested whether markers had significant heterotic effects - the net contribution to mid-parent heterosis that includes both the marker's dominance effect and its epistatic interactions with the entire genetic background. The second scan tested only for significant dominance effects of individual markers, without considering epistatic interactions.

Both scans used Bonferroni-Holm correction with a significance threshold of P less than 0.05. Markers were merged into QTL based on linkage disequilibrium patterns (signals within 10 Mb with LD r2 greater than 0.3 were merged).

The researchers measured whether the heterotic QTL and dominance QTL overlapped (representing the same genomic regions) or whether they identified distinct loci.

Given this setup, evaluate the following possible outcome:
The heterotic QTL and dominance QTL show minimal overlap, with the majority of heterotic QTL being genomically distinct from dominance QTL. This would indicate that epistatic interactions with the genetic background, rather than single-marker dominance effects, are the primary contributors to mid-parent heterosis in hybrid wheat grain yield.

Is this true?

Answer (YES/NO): YES